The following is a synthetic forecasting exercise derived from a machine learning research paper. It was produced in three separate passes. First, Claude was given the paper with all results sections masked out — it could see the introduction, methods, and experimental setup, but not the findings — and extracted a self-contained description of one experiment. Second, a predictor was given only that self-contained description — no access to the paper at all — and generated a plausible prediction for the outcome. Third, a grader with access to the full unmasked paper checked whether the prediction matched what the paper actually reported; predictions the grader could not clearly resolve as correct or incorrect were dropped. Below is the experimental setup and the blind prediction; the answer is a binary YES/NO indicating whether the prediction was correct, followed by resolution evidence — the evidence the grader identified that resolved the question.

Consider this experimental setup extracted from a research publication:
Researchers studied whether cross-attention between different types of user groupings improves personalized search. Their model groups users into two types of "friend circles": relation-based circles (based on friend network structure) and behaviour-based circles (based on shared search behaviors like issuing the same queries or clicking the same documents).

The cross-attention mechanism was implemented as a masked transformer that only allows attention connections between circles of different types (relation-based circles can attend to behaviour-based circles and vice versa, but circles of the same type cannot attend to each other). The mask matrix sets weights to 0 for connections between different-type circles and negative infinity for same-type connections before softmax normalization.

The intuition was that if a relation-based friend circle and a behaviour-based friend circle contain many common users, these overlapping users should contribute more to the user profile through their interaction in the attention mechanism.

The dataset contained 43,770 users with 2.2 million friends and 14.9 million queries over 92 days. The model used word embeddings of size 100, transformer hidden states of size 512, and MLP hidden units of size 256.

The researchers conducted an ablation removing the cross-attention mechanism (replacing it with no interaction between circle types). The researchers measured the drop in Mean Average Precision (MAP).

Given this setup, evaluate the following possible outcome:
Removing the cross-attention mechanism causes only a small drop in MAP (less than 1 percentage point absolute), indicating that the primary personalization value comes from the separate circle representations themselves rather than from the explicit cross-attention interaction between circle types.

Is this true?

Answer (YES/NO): YES